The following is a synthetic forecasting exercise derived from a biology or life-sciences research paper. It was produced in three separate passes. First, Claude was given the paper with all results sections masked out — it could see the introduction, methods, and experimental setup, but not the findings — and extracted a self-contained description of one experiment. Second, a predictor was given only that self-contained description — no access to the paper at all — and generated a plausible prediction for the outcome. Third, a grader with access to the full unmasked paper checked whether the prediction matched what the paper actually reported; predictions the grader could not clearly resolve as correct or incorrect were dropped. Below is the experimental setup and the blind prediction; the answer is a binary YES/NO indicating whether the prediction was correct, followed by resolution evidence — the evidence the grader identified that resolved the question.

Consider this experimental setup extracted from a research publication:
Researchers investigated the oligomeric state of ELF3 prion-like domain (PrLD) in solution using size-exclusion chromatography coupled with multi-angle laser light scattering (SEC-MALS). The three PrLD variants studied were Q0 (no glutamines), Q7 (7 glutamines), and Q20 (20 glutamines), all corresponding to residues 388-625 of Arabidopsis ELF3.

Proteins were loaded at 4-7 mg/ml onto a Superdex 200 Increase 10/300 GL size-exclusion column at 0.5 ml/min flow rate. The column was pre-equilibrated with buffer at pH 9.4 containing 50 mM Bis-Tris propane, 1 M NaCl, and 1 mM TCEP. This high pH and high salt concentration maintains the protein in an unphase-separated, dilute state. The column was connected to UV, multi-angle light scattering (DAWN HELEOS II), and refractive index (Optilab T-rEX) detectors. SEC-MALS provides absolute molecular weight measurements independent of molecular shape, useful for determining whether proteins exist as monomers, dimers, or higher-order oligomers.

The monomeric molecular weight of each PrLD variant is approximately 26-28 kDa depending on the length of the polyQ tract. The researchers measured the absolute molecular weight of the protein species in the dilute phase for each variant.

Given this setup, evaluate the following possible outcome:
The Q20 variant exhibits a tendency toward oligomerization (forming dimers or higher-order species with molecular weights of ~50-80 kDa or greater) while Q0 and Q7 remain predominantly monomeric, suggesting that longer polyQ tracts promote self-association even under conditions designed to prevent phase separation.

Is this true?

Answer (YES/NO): NO